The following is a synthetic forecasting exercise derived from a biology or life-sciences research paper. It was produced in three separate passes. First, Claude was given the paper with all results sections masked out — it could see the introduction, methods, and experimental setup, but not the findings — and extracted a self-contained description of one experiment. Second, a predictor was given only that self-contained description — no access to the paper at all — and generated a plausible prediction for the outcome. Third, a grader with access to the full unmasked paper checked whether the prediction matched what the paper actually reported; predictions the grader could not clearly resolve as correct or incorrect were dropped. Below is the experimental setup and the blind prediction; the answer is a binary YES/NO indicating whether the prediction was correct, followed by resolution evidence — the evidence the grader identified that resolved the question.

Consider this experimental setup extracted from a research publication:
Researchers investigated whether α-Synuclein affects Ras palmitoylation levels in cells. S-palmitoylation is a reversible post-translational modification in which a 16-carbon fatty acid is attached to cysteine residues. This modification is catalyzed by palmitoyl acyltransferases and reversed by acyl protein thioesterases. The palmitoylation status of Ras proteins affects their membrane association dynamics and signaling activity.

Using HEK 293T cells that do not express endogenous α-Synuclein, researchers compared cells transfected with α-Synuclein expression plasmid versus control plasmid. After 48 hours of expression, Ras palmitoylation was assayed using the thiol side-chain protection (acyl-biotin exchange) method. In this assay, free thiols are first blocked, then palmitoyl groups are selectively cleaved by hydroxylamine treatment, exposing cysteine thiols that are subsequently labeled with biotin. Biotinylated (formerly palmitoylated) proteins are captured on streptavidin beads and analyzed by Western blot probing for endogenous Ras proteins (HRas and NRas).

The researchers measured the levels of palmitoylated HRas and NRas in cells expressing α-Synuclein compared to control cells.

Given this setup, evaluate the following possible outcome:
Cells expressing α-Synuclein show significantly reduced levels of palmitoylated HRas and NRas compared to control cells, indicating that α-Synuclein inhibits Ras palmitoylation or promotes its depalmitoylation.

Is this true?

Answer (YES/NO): NO